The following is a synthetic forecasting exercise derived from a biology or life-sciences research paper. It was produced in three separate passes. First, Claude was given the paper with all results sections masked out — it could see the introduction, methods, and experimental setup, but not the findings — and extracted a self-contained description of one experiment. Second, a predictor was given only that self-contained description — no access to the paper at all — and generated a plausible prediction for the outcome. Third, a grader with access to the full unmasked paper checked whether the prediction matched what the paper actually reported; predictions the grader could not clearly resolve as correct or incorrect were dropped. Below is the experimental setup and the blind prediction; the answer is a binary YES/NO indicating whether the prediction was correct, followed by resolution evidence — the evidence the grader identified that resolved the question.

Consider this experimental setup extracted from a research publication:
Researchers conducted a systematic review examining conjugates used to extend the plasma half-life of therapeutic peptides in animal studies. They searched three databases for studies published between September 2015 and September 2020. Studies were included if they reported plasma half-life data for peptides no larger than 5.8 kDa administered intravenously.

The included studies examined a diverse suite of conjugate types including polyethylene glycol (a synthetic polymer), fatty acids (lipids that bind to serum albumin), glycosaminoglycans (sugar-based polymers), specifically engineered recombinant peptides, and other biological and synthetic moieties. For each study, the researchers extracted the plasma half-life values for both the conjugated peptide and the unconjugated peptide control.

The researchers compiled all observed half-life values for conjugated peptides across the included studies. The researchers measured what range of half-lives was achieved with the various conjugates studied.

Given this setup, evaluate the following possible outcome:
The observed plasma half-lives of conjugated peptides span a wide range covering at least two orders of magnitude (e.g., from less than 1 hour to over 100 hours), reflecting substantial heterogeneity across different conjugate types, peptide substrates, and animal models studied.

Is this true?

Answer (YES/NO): NO